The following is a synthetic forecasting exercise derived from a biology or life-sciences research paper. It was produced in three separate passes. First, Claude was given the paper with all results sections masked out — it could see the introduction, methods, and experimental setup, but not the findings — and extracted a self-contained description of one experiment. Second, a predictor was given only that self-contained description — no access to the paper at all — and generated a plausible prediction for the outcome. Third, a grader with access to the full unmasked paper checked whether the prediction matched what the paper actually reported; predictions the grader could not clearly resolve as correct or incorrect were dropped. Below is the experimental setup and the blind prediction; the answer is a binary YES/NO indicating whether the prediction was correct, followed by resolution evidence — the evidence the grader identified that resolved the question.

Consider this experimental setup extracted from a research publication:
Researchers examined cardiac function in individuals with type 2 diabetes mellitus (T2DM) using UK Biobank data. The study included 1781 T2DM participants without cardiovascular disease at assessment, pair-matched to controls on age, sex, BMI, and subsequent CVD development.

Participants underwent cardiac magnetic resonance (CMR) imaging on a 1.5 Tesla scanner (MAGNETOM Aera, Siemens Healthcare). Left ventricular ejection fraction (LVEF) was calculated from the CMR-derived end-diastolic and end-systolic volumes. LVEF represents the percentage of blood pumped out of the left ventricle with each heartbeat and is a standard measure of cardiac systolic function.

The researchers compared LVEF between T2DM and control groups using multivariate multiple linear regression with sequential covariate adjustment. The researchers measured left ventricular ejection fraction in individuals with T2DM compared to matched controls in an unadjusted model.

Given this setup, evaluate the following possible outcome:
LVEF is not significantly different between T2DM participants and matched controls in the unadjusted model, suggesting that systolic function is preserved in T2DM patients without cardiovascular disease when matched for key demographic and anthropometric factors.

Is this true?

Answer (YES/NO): YES